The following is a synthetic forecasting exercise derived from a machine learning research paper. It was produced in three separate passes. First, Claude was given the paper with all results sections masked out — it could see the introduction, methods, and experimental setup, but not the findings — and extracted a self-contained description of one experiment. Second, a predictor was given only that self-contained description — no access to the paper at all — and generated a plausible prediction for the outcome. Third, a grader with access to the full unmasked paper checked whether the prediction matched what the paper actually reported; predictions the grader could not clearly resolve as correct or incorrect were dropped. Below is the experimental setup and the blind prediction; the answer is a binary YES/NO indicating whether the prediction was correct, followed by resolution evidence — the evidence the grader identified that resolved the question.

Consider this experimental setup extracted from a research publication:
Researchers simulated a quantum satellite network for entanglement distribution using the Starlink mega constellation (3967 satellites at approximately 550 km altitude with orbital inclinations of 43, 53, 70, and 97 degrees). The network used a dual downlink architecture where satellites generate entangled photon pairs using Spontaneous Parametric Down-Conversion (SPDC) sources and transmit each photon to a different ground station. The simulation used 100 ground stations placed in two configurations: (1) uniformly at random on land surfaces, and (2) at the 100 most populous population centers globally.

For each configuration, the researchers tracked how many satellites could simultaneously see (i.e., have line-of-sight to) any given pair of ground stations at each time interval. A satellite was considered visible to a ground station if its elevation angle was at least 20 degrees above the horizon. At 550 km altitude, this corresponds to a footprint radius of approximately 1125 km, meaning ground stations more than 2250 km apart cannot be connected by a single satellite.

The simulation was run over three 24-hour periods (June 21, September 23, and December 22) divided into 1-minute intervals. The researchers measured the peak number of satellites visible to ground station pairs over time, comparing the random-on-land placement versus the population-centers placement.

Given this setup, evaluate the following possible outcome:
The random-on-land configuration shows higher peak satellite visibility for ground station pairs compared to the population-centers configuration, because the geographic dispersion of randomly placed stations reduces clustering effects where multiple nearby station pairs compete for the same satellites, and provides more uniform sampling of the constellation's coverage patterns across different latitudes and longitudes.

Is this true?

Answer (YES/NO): NO